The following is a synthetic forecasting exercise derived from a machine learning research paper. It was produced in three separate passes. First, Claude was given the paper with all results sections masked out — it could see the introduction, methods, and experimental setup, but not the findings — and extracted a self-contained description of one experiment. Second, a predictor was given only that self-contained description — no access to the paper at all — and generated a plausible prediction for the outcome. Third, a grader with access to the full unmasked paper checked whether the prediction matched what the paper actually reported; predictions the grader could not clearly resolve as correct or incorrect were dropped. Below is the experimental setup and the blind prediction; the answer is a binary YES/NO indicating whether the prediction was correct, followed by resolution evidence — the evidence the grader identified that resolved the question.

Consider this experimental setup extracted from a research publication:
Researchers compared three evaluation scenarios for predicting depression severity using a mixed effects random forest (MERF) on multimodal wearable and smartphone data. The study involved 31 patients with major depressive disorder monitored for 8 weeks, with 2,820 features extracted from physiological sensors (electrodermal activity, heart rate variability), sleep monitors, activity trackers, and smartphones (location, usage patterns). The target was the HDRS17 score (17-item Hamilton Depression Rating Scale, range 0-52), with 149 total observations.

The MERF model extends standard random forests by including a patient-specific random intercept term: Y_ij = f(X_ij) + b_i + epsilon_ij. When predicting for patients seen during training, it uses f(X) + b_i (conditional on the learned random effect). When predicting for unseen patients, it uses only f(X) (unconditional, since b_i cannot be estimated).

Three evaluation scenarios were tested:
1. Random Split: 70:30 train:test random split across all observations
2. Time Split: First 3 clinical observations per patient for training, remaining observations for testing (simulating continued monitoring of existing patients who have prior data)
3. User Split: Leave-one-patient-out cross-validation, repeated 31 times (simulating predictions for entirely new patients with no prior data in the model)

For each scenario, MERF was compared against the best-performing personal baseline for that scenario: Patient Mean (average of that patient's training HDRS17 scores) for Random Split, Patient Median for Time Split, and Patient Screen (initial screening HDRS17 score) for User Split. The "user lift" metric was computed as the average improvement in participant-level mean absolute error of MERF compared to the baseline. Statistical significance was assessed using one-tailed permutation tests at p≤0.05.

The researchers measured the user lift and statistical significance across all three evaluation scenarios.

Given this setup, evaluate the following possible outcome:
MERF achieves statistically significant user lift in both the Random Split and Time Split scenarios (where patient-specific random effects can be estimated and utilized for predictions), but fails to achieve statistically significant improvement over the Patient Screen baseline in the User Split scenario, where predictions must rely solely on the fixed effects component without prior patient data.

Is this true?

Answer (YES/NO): YES